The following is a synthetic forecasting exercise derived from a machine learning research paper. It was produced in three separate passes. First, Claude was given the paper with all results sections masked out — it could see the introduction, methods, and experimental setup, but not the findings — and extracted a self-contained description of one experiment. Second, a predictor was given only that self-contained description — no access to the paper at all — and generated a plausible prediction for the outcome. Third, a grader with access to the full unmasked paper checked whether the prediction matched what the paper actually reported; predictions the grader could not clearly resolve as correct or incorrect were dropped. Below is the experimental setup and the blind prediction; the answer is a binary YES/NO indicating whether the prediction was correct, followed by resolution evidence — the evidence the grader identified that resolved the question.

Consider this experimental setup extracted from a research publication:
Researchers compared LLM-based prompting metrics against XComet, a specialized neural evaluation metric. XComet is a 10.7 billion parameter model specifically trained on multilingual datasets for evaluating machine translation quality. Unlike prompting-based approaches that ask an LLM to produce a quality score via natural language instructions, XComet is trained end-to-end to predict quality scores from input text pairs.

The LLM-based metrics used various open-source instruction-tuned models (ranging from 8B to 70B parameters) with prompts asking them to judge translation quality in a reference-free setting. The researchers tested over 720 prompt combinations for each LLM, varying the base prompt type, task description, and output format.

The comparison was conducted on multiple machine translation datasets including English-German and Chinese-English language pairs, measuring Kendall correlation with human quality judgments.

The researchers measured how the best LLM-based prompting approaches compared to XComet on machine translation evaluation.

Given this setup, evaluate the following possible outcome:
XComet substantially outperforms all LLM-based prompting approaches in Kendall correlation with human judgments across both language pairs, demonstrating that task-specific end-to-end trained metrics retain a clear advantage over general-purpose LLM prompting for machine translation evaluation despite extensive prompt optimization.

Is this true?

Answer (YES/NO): NO